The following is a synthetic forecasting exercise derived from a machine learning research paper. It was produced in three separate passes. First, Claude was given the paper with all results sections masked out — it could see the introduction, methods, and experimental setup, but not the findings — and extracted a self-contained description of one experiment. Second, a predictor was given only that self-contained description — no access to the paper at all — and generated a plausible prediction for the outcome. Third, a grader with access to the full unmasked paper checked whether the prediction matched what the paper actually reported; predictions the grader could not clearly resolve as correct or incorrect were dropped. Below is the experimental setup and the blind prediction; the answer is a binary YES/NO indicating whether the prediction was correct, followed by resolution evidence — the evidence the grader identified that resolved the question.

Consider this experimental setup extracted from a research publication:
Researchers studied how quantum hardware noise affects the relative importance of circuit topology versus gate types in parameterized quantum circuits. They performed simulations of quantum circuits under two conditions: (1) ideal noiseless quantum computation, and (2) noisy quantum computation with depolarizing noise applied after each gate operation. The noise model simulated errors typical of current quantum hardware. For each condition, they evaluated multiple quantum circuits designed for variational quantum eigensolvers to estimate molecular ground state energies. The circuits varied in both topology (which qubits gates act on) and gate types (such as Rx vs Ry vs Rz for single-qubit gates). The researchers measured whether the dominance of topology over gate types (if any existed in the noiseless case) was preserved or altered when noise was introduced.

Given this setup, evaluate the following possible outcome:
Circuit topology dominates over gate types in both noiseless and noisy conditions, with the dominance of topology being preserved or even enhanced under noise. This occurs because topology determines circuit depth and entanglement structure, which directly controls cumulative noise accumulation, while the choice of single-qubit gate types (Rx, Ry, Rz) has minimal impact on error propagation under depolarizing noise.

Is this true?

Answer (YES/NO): YES